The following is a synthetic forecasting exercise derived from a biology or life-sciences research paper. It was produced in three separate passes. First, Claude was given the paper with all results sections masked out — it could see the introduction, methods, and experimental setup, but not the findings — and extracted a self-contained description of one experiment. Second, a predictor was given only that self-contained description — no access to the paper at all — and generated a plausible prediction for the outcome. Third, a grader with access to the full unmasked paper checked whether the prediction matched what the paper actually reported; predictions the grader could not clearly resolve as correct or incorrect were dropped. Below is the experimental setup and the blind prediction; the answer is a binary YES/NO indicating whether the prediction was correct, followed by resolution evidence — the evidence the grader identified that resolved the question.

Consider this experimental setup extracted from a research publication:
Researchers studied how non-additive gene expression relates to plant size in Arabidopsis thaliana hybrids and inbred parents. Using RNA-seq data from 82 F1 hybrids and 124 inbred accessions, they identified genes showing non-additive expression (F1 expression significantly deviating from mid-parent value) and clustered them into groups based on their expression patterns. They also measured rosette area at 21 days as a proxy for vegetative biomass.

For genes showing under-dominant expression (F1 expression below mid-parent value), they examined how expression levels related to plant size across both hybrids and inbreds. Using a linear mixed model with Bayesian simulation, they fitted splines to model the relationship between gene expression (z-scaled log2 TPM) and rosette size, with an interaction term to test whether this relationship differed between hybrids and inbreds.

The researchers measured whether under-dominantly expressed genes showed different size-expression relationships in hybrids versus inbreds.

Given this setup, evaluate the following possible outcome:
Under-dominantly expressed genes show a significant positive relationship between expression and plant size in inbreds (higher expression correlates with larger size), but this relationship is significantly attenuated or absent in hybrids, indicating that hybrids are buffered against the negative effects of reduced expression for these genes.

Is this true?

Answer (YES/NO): NO